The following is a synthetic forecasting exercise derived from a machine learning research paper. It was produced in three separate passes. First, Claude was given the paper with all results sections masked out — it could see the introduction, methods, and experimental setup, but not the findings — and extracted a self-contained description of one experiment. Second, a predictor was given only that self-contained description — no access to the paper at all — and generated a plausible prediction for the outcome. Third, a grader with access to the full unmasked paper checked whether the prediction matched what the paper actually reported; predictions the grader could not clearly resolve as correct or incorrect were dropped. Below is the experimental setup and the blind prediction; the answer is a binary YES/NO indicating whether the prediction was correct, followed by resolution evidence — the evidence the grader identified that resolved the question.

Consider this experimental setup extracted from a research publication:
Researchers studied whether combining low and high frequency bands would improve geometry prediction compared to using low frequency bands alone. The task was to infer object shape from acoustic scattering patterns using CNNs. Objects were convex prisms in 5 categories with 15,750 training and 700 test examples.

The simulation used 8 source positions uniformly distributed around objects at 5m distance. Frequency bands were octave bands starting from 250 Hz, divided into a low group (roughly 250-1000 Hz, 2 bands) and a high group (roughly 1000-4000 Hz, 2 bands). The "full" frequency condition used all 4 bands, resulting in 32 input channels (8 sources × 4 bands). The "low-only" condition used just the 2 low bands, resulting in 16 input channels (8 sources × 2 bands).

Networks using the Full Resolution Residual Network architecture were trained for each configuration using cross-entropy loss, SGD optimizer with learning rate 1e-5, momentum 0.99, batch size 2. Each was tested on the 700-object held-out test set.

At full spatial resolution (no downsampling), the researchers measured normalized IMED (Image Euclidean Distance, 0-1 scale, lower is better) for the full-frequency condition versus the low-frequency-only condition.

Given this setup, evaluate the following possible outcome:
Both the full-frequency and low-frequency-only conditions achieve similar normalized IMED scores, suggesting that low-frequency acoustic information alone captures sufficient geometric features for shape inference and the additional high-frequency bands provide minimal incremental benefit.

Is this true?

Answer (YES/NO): NO